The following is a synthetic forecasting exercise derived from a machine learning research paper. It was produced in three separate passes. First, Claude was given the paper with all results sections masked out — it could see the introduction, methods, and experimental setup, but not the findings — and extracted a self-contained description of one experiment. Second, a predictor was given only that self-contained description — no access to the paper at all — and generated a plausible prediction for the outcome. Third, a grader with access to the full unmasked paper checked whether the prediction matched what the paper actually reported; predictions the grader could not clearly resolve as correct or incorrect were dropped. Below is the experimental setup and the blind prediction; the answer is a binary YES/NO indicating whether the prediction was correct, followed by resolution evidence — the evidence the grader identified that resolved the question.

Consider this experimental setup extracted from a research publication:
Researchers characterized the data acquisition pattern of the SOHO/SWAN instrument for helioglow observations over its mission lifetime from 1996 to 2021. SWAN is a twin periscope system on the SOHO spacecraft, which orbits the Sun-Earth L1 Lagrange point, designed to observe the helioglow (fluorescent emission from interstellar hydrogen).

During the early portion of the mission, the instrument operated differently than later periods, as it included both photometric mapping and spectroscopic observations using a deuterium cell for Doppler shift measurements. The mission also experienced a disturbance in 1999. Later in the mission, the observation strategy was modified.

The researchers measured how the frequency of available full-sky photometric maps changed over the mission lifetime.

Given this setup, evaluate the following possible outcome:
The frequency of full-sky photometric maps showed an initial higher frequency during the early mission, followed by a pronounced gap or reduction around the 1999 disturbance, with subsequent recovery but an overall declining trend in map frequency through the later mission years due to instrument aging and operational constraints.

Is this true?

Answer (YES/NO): NO